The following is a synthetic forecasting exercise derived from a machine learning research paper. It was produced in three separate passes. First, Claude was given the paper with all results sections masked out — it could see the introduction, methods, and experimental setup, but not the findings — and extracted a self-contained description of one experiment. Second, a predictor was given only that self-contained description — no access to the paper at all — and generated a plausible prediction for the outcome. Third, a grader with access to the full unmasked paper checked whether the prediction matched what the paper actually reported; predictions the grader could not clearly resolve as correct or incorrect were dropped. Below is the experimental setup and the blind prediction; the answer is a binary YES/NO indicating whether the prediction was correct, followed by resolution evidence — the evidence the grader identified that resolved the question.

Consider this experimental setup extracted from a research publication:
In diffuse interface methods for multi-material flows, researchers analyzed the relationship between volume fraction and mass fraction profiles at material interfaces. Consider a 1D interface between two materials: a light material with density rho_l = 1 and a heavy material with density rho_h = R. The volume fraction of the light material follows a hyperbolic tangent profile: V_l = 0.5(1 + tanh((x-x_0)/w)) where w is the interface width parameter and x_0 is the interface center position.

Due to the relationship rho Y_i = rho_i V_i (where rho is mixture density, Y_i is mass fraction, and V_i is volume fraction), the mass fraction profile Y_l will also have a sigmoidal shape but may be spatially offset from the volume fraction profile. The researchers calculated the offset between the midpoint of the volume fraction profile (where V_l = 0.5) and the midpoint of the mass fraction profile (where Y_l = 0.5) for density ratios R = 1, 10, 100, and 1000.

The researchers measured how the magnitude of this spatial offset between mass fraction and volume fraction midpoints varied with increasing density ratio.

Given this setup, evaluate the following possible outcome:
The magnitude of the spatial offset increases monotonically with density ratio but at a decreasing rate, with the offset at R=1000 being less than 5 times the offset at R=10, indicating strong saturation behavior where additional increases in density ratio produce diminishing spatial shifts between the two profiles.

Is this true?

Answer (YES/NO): NO